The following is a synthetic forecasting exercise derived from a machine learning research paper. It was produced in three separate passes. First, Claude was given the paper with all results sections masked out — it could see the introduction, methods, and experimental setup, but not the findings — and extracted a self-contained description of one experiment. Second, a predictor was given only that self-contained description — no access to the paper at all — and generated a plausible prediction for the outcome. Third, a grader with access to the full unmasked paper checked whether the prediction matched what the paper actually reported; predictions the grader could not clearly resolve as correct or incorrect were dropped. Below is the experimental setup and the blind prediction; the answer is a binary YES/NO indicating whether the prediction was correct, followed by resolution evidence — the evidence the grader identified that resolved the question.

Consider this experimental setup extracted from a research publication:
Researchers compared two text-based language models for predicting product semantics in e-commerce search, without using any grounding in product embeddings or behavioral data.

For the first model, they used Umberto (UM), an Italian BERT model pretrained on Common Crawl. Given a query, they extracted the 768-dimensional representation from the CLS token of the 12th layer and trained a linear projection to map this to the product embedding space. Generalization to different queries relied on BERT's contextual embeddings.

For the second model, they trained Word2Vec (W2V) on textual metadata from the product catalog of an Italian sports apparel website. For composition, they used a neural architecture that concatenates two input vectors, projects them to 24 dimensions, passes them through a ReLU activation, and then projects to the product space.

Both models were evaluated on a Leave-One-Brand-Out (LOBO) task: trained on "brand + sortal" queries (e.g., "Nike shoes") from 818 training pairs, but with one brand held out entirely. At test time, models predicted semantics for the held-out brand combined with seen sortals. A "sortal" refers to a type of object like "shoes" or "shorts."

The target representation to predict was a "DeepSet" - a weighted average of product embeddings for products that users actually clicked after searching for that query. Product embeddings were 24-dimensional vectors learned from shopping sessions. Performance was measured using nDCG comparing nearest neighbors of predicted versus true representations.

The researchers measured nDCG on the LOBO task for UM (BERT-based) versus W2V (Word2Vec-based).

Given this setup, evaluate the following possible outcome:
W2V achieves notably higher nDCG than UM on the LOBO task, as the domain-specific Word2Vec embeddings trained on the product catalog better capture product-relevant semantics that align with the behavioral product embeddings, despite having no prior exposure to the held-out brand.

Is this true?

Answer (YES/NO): YES